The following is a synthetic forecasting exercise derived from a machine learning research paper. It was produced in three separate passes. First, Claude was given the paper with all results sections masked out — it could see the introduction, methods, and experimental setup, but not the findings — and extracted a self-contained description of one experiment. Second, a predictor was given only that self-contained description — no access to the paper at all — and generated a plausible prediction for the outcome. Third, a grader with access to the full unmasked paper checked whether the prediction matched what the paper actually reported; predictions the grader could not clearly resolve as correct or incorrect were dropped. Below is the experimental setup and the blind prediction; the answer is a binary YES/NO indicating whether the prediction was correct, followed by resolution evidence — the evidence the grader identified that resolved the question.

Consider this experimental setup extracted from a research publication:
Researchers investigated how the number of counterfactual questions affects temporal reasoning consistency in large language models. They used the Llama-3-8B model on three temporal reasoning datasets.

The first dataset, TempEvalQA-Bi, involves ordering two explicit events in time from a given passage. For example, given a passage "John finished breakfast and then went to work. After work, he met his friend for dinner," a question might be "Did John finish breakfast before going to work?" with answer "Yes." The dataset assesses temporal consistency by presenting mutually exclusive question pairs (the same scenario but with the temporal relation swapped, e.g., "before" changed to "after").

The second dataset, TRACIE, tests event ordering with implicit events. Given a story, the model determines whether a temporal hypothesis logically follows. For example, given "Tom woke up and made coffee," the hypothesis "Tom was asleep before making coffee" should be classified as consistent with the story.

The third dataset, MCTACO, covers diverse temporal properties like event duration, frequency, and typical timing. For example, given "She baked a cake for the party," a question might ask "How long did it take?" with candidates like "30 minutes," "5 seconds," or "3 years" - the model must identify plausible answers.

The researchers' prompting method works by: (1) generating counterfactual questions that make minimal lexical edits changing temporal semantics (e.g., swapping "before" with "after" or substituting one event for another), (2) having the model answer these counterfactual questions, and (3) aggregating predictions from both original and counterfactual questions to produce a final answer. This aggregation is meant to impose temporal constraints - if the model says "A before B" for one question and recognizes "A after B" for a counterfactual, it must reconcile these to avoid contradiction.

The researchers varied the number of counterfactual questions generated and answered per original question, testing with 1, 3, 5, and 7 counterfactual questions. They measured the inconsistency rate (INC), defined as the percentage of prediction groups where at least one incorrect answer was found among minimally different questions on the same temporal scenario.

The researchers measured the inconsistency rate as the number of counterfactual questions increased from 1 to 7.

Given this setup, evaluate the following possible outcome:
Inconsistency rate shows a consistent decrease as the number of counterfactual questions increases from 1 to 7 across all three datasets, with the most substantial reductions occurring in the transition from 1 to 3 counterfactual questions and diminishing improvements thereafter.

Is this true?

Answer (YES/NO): NO